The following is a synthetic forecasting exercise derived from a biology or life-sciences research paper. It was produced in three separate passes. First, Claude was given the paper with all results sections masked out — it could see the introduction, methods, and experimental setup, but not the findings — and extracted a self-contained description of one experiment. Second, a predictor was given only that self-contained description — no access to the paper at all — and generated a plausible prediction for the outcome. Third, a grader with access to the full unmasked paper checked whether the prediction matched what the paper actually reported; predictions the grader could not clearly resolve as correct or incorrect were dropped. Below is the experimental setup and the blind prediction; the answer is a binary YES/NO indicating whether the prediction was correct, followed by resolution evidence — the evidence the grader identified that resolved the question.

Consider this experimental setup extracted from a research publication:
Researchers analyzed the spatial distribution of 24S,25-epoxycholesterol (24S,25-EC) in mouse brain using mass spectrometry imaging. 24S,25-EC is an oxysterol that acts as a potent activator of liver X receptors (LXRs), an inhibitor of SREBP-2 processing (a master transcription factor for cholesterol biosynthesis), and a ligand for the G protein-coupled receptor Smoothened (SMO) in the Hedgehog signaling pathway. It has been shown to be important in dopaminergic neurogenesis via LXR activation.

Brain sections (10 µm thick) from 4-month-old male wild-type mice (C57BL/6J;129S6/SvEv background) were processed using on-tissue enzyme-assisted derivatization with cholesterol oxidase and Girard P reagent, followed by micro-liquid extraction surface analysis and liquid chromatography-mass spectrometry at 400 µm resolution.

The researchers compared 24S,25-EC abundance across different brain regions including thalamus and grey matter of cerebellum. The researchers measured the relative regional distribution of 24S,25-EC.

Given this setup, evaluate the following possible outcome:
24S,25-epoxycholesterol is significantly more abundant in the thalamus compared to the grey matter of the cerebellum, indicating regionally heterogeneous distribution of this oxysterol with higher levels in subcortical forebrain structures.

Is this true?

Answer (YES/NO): YES